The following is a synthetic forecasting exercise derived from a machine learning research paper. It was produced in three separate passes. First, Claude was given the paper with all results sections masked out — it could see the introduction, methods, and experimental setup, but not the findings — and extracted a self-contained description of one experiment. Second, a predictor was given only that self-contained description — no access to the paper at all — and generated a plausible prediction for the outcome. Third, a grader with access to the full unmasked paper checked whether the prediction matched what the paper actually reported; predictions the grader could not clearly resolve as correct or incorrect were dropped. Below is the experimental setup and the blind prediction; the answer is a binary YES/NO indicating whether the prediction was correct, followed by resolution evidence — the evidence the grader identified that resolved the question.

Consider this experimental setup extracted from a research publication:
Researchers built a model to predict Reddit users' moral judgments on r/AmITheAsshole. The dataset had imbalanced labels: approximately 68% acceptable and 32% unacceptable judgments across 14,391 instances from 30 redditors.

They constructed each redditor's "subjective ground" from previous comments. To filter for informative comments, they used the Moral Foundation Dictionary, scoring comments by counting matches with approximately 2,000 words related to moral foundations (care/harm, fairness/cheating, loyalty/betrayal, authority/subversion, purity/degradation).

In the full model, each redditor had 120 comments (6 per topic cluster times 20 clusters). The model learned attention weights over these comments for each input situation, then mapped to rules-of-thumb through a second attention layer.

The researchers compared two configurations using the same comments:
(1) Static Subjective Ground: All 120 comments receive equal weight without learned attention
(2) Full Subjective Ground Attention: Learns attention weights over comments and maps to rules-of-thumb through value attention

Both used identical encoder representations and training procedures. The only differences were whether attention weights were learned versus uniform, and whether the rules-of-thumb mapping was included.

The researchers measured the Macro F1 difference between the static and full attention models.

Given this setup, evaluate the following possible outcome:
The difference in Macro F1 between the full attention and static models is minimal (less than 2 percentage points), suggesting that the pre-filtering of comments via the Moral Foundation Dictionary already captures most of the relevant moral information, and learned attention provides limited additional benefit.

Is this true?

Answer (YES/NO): YES